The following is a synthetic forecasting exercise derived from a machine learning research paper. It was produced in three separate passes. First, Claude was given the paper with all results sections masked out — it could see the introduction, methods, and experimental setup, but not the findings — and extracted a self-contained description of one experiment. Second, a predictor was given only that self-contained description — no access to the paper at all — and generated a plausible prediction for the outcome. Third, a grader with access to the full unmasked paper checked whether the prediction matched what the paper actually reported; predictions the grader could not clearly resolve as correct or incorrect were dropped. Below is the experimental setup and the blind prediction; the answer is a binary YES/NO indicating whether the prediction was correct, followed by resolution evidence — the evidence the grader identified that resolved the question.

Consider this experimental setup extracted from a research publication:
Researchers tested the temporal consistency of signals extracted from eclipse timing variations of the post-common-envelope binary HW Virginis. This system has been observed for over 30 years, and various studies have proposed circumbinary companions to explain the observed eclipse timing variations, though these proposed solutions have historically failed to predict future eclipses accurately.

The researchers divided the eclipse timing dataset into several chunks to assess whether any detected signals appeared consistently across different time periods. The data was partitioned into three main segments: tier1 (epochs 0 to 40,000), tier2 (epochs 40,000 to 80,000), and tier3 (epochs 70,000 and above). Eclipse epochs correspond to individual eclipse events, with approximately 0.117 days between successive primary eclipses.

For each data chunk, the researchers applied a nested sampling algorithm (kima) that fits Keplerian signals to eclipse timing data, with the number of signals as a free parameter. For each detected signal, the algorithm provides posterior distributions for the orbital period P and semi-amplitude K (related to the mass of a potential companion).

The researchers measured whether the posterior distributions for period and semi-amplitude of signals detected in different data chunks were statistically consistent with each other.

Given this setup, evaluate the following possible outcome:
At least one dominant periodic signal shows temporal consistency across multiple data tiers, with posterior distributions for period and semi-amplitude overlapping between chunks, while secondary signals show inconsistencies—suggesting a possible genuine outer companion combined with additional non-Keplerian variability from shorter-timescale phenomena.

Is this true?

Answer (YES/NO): NO